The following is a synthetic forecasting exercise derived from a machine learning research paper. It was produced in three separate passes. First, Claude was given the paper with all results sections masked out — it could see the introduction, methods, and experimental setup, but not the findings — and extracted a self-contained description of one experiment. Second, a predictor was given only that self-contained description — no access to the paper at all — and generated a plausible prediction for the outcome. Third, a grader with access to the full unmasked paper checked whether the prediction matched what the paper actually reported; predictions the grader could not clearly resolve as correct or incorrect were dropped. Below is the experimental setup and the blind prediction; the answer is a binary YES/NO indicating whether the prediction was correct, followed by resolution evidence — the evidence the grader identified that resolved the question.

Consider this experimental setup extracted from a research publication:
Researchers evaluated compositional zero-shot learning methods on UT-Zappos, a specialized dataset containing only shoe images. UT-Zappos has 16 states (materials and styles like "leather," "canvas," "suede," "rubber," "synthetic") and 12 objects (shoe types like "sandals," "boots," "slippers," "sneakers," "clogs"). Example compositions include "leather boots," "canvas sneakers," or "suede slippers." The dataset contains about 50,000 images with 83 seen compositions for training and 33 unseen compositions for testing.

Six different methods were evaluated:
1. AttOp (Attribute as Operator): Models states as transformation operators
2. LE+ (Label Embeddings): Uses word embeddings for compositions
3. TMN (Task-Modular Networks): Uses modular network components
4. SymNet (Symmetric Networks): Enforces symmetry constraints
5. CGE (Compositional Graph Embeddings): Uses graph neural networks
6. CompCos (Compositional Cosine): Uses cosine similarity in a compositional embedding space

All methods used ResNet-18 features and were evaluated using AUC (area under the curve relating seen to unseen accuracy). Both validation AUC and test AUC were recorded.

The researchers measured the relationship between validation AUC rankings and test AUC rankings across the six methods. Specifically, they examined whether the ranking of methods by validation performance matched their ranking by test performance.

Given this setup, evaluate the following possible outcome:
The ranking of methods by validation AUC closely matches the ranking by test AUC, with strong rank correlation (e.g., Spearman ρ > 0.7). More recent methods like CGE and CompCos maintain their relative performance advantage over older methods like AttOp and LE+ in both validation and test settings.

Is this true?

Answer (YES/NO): NO